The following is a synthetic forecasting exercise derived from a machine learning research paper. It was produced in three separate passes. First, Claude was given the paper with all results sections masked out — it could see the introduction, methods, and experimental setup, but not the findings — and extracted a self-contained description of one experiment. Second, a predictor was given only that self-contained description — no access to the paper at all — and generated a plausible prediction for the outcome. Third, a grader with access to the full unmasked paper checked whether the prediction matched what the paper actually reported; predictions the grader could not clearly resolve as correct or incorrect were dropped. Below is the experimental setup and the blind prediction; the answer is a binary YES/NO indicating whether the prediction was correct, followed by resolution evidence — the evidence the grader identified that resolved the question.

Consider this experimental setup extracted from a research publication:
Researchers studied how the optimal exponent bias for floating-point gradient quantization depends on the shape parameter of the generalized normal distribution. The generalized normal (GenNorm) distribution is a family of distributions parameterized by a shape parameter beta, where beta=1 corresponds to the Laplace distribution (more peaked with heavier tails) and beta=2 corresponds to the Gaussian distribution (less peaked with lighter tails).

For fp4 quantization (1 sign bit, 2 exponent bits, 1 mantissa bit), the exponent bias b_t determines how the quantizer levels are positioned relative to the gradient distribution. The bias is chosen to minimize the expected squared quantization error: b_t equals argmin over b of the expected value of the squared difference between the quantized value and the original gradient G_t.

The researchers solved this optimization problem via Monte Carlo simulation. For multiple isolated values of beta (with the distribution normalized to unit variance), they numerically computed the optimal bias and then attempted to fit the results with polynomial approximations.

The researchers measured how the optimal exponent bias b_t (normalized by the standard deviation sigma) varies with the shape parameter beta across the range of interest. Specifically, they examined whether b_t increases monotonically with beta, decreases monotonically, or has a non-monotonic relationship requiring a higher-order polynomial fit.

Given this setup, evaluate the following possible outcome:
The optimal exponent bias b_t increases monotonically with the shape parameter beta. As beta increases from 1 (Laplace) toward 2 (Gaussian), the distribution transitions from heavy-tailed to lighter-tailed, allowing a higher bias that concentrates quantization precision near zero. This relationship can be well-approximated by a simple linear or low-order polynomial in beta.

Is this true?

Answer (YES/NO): NO